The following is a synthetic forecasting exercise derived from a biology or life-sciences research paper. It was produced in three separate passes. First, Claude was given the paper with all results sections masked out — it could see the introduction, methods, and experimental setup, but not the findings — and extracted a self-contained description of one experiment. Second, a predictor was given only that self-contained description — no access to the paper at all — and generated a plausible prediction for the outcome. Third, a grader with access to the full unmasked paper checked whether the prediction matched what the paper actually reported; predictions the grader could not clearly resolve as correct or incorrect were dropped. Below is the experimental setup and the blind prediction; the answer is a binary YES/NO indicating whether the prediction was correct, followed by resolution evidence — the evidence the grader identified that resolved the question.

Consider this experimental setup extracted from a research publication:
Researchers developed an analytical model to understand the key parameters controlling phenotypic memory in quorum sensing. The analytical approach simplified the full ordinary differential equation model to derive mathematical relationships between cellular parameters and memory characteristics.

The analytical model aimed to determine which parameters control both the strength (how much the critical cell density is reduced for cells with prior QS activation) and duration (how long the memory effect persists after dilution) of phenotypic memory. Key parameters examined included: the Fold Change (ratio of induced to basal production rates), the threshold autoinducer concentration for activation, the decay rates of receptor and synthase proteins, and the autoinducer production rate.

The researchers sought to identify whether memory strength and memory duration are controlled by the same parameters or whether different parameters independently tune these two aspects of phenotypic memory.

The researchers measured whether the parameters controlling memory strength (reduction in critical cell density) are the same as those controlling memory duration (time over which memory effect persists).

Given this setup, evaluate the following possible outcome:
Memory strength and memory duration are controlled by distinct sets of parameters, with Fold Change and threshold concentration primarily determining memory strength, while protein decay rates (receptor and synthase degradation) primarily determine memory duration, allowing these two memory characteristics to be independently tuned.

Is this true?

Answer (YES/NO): NO